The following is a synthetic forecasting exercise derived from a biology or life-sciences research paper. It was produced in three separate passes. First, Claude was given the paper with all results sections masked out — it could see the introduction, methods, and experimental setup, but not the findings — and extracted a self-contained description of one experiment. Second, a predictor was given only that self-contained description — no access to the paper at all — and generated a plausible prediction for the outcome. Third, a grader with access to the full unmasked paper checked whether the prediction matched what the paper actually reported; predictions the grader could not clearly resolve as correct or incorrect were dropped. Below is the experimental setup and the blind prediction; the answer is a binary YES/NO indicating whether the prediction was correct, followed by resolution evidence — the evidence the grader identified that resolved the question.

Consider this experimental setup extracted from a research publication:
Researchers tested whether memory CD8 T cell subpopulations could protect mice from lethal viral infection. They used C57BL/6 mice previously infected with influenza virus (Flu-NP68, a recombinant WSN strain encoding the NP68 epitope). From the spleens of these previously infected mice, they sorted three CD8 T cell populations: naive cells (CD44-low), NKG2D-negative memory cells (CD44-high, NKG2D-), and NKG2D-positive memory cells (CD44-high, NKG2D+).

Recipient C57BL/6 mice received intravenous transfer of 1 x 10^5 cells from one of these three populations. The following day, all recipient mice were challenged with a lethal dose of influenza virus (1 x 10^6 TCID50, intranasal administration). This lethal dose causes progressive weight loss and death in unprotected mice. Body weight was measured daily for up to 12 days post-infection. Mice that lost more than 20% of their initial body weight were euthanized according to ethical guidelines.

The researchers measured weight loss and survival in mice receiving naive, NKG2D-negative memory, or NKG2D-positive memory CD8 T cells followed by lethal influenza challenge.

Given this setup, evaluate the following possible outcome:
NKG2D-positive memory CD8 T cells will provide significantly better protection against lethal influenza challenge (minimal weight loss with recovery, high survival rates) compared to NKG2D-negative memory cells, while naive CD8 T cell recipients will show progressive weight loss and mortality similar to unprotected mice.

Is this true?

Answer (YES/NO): YES